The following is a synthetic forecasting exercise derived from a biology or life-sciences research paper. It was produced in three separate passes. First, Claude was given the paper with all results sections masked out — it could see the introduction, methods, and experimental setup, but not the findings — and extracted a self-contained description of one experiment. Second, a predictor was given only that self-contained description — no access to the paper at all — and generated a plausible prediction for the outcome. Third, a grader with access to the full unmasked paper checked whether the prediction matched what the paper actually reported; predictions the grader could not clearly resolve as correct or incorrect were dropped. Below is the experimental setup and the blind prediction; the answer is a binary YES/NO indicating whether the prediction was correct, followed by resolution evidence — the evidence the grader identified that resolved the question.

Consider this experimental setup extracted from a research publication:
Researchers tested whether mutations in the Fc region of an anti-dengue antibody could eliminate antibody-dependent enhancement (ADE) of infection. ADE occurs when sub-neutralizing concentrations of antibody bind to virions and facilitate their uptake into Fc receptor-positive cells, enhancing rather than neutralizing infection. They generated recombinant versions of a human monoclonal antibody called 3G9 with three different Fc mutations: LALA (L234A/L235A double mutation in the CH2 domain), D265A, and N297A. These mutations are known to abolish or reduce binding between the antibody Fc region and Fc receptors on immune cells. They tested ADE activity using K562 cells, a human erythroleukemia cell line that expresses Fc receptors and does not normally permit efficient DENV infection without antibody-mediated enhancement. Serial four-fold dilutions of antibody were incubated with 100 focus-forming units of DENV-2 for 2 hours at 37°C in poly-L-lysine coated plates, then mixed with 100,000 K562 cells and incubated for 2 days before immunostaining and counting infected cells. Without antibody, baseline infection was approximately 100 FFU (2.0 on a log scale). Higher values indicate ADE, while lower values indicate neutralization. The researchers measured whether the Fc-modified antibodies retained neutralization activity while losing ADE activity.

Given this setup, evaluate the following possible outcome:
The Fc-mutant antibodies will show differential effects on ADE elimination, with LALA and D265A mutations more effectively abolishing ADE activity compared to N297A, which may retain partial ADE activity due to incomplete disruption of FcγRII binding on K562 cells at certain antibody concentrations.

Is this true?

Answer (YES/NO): NO